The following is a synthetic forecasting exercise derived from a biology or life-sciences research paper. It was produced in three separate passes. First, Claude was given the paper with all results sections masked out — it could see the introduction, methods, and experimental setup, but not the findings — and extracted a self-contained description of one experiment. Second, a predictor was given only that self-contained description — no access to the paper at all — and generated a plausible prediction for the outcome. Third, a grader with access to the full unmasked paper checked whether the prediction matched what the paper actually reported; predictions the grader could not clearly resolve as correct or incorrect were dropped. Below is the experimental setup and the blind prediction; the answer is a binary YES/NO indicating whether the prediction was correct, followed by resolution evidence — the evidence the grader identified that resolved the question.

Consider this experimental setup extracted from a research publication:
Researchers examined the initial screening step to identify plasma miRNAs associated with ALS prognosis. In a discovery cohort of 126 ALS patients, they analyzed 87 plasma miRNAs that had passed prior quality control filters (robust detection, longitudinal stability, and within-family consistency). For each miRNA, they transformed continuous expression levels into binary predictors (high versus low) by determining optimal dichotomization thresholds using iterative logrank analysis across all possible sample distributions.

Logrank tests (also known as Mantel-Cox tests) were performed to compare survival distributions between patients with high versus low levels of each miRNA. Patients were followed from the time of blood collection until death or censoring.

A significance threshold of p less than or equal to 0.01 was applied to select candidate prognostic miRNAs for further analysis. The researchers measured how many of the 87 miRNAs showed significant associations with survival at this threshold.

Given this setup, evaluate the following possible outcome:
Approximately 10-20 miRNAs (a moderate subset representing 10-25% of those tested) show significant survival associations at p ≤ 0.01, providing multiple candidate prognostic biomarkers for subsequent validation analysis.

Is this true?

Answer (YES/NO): NO